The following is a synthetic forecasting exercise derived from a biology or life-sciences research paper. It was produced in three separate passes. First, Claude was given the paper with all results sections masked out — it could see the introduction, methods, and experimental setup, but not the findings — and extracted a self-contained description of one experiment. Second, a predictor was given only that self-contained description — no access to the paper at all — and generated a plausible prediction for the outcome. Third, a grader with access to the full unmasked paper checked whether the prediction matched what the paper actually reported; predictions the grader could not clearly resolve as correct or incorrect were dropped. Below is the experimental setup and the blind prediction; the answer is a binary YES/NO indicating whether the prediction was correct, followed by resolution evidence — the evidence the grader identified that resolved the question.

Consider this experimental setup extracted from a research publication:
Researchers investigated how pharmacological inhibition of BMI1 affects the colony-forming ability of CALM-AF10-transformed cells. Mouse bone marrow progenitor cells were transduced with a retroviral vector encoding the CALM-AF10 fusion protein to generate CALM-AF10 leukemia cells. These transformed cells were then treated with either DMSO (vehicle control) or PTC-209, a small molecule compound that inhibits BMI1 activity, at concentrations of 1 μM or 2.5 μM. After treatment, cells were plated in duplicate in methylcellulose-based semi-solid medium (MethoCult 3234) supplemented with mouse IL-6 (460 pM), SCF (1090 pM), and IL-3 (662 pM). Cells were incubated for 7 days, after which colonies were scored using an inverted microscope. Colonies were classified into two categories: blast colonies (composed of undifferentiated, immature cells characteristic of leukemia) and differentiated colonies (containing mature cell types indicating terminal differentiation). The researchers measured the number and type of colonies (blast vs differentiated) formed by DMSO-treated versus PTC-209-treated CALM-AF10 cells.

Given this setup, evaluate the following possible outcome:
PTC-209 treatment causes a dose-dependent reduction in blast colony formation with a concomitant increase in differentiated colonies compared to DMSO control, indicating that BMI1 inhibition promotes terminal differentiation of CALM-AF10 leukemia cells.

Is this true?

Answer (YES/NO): NO